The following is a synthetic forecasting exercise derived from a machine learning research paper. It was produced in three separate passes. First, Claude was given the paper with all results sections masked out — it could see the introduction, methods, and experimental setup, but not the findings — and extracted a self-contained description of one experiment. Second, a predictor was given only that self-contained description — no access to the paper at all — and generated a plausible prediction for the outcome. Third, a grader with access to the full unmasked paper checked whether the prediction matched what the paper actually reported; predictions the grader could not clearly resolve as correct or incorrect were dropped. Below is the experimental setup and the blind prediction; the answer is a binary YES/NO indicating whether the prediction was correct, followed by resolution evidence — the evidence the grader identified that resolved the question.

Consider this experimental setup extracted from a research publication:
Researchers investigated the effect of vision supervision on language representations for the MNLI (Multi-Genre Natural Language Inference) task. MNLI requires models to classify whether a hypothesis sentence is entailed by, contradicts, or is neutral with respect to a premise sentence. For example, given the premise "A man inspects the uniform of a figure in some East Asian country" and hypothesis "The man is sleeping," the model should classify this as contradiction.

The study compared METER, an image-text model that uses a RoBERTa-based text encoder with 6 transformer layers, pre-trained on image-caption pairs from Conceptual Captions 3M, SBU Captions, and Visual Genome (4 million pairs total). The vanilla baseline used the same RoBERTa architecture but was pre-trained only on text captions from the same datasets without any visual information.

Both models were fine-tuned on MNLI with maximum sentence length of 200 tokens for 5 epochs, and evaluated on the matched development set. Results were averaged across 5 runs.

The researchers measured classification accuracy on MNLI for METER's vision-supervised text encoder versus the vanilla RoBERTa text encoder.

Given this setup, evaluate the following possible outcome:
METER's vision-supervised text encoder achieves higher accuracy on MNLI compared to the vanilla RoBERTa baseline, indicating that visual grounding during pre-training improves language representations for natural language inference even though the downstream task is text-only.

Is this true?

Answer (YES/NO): NO